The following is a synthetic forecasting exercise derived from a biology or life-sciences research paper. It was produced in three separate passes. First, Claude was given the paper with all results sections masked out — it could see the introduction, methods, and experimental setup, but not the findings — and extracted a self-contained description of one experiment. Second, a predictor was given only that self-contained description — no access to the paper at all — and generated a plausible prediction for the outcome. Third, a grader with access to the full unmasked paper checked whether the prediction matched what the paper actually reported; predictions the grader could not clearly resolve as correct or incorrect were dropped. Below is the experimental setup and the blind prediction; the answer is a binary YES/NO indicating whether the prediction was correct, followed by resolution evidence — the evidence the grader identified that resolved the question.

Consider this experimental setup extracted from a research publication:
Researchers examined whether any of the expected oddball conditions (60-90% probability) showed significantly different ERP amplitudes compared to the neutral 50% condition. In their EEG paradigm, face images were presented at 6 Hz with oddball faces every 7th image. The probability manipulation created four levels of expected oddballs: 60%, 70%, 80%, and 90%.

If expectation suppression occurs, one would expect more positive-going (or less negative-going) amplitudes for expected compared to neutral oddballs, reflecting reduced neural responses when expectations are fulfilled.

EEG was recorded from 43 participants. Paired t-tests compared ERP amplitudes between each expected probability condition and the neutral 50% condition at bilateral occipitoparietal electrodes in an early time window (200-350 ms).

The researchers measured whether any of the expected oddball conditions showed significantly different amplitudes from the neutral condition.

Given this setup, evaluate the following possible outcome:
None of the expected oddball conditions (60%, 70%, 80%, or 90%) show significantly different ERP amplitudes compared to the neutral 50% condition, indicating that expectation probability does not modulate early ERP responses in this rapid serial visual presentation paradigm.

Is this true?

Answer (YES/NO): NO